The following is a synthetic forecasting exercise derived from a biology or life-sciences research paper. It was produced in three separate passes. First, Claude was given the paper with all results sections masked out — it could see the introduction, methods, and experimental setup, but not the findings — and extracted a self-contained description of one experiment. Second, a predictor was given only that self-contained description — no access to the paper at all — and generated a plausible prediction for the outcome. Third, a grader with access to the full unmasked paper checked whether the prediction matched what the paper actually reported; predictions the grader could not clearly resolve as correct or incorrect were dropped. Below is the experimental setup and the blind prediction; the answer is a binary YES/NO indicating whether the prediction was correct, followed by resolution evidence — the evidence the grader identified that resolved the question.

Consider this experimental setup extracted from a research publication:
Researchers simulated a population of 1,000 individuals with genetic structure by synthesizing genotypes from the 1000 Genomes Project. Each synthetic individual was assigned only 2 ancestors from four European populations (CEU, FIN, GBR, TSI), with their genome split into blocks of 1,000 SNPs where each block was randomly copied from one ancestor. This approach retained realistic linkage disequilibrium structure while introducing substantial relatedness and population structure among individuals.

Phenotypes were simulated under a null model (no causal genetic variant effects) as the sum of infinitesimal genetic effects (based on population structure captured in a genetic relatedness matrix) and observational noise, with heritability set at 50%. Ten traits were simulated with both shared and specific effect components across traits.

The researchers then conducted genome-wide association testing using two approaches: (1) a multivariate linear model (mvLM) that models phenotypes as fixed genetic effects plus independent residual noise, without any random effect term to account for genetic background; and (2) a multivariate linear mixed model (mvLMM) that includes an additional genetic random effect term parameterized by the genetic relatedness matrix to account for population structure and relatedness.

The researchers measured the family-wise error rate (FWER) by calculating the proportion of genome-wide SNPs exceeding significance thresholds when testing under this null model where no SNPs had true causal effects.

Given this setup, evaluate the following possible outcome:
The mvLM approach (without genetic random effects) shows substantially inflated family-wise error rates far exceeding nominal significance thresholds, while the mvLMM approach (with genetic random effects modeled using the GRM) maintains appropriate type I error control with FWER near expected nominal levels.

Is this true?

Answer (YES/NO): YES